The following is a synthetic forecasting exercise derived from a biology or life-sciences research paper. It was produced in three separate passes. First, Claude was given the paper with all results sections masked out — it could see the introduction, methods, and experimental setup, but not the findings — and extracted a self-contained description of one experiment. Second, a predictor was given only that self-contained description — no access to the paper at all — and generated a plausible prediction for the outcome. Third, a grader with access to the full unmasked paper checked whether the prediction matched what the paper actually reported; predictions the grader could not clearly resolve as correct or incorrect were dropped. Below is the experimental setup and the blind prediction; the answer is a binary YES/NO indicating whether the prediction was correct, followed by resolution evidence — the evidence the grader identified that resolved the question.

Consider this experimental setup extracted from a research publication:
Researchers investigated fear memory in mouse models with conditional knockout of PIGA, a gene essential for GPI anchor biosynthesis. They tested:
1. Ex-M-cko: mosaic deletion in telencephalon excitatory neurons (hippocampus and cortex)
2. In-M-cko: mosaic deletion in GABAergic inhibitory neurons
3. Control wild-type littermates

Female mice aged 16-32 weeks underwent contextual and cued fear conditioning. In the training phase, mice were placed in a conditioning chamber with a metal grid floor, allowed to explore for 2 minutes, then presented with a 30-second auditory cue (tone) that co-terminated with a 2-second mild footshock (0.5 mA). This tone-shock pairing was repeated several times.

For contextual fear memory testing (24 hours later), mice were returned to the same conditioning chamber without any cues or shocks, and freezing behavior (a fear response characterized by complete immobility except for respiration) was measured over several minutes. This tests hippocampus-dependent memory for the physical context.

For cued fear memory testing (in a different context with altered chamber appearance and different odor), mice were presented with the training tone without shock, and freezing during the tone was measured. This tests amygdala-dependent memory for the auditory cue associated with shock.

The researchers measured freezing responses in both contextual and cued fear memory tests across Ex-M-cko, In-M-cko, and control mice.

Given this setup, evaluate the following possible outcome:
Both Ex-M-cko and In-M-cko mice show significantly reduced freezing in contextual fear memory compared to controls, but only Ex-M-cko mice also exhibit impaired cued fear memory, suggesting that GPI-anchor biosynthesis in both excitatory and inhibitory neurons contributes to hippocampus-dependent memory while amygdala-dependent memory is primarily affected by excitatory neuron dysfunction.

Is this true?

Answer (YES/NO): NO